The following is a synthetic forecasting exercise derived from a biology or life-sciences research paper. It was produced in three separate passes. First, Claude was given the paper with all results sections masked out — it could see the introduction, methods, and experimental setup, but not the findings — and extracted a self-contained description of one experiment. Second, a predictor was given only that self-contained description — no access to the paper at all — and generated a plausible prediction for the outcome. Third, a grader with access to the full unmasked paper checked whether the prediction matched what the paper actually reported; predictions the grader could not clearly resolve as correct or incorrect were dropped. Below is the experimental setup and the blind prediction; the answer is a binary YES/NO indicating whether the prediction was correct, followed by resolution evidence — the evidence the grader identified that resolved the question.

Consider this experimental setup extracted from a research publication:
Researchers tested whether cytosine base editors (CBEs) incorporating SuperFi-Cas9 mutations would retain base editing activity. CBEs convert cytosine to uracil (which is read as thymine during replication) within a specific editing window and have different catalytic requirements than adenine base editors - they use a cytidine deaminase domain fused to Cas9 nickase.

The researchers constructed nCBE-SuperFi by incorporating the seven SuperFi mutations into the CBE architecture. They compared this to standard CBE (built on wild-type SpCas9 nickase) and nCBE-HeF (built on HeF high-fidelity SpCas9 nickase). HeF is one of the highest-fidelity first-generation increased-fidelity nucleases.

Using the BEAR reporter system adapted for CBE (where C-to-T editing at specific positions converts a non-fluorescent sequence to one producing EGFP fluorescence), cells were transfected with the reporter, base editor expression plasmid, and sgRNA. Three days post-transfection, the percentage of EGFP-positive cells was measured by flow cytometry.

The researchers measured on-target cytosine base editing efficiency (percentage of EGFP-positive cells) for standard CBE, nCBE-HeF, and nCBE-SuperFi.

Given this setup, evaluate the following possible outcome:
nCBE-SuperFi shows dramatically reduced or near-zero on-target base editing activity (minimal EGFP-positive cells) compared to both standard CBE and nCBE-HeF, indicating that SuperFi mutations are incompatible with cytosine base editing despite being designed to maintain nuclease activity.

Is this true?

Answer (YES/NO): YES